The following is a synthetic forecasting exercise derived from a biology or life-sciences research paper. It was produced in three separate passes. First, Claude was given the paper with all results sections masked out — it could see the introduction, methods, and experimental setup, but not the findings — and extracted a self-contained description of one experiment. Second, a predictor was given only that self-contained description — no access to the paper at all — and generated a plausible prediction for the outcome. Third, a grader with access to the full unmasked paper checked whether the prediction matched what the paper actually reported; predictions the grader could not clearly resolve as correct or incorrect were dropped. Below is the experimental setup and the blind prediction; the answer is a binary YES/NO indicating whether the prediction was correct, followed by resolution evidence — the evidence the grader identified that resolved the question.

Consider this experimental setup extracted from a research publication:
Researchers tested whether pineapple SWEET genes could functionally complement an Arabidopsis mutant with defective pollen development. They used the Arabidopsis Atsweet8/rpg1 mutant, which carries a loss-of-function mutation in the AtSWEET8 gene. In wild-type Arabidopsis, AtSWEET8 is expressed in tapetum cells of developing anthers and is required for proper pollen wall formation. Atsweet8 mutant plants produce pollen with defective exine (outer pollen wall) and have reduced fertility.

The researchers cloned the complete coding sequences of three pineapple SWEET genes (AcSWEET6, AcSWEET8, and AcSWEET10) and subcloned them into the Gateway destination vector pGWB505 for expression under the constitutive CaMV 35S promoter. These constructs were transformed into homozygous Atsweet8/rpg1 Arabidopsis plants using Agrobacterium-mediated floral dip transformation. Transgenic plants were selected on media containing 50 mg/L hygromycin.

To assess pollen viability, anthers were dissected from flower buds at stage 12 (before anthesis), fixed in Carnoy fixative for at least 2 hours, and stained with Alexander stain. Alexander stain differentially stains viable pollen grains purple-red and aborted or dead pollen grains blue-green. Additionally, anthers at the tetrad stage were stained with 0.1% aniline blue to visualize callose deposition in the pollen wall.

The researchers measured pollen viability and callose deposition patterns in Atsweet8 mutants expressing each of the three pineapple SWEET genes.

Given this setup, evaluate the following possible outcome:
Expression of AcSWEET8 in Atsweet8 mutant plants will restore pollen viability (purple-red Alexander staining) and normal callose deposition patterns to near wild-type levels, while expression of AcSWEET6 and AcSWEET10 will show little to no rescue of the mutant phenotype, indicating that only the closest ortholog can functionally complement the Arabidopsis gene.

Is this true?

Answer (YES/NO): NO